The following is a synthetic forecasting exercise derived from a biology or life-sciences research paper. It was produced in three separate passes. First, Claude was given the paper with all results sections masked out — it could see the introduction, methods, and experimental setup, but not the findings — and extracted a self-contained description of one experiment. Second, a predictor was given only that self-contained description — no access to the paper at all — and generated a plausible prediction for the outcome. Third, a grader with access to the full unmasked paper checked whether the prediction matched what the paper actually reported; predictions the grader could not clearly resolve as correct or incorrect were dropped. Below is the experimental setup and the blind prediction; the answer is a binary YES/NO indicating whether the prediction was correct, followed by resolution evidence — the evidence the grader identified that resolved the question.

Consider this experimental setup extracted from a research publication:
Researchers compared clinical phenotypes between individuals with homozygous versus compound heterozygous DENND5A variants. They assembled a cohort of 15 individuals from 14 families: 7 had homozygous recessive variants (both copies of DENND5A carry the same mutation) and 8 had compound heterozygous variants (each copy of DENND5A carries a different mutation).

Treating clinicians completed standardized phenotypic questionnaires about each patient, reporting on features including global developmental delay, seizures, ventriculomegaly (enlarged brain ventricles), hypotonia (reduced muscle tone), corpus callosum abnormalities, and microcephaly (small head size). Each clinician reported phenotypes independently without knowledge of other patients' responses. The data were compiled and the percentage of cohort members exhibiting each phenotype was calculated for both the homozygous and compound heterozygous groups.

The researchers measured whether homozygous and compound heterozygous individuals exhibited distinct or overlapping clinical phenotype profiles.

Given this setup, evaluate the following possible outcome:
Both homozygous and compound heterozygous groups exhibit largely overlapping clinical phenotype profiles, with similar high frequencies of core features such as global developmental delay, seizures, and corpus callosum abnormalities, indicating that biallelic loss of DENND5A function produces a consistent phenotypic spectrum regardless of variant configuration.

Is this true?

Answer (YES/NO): NO